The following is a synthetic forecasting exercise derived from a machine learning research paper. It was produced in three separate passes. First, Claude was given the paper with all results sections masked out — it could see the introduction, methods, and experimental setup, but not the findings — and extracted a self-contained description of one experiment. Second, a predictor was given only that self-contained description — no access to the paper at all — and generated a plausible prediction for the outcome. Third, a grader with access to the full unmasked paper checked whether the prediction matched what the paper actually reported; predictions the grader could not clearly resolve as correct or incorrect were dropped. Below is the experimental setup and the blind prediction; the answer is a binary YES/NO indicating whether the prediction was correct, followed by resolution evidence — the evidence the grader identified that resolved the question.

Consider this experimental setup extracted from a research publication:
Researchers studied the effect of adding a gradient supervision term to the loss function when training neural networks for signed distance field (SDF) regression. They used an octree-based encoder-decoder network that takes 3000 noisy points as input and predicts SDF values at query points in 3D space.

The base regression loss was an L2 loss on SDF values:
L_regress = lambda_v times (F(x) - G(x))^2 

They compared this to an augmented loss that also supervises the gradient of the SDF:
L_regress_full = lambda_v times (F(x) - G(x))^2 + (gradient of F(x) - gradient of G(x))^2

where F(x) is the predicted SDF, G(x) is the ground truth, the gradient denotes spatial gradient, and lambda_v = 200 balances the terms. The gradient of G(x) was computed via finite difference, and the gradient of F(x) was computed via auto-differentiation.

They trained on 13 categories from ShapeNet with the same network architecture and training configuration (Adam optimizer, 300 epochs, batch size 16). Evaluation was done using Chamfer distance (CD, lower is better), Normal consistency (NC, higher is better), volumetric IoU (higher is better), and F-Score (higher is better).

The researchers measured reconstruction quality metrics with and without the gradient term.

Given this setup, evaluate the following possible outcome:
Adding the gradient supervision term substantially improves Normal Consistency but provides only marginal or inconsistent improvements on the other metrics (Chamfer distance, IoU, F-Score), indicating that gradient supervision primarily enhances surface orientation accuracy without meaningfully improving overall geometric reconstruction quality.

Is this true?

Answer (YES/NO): NO